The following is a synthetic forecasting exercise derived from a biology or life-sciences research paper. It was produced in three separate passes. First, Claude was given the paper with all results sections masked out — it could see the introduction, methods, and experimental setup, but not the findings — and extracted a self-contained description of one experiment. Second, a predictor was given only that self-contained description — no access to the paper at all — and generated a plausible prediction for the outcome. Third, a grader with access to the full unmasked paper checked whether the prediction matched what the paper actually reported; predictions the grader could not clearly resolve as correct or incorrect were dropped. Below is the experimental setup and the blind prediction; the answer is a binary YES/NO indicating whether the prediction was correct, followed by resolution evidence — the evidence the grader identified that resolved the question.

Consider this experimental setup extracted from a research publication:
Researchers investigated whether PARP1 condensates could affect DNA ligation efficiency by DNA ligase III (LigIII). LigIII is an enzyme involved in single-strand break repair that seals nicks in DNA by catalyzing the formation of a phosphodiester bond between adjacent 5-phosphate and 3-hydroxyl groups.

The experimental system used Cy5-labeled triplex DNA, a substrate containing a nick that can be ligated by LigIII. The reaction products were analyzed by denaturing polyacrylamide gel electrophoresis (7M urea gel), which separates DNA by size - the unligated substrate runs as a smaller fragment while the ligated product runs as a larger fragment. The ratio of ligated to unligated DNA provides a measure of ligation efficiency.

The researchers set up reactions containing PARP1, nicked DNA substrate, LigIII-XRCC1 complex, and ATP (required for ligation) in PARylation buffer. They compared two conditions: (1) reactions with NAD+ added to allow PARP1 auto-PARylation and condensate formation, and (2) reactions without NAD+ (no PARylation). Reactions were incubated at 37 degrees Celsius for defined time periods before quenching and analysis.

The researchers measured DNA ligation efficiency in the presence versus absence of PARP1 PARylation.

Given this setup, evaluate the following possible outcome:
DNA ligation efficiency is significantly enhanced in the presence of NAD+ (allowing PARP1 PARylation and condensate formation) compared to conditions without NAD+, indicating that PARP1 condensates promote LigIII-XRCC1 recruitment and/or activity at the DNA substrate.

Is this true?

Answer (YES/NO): YES